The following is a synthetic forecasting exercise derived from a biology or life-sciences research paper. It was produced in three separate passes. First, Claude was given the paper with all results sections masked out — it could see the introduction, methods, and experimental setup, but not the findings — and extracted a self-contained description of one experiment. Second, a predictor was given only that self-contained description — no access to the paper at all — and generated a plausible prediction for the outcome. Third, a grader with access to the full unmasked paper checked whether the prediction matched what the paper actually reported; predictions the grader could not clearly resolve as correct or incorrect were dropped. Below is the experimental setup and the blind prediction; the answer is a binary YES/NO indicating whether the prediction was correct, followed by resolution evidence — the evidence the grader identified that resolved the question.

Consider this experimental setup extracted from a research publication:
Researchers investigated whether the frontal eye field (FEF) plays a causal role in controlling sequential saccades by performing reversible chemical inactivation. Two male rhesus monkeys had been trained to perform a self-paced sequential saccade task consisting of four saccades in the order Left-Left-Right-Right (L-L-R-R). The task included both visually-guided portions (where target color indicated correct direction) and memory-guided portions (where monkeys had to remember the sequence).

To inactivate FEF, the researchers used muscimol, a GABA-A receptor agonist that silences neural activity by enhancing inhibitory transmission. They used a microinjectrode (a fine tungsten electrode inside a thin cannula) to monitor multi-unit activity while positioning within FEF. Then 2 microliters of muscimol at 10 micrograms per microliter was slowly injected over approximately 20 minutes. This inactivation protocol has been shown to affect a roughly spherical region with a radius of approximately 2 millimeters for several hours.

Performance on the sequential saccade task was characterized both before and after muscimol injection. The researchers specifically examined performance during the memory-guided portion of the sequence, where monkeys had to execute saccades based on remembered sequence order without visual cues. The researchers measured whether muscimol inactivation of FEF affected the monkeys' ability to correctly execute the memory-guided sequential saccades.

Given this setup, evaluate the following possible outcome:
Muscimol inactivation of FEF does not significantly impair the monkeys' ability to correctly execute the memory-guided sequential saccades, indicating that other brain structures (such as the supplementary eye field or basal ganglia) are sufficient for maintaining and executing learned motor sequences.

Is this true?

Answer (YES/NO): NO